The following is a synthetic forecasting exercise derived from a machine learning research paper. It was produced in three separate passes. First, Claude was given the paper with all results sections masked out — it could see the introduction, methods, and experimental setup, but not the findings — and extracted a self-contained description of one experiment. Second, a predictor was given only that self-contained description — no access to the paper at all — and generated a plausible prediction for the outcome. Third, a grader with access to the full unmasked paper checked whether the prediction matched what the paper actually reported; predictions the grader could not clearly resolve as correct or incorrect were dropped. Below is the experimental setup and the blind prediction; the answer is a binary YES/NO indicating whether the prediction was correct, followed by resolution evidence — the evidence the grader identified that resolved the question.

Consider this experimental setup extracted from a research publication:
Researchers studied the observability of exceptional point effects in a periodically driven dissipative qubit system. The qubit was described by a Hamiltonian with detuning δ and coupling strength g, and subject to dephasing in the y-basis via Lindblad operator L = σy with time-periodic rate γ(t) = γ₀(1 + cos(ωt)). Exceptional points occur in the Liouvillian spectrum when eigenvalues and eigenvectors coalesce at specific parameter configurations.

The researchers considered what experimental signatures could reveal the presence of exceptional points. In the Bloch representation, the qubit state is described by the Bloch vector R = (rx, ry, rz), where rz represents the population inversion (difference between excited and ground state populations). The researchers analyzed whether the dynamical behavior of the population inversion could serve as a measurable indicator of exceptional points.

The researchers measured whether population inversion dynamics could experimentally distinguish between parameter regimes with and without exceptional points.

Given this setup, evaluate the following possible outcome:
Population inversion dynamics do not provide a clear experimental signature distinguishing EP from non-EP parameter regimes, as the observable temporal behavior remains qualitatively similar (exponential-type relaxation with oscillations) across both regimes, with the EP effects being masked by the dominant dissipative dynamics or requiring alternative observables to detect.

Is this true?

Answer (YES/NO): NO